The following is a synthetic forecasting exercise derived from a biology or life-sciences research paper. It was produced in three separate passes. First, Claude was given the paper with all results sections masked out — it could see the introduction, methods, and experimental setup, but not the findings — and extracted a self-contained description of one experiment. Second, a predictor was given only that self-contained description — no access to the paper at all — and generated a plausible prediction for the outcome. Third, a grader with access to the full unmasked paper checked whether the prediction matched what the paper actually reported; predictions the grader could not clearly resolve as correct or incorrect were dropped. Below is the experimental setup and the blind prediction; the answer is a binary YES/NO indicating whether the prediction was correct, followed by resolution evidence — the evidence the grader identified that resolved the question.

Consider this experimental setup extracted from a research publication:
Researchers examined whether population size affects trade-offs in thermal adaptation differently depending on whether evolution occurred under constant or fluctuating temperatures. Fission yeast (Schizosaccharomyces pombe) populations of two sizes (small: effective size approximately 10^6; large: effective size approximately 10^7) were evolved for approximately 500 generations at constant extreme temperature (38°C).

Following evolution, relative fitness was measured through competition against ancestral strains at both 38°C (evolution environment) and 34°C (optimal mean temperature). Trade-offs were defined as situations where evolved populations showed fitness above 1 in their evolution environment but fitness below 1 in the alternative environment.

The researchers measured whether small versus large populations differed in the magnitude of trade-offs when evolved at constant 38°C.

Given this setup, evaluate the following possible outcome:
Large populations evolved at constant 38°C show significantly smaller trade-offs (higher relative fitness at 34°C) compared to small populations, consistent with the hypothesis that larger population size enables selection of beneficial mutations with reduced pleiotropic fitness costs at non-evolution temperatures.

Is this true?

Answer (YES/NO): NO